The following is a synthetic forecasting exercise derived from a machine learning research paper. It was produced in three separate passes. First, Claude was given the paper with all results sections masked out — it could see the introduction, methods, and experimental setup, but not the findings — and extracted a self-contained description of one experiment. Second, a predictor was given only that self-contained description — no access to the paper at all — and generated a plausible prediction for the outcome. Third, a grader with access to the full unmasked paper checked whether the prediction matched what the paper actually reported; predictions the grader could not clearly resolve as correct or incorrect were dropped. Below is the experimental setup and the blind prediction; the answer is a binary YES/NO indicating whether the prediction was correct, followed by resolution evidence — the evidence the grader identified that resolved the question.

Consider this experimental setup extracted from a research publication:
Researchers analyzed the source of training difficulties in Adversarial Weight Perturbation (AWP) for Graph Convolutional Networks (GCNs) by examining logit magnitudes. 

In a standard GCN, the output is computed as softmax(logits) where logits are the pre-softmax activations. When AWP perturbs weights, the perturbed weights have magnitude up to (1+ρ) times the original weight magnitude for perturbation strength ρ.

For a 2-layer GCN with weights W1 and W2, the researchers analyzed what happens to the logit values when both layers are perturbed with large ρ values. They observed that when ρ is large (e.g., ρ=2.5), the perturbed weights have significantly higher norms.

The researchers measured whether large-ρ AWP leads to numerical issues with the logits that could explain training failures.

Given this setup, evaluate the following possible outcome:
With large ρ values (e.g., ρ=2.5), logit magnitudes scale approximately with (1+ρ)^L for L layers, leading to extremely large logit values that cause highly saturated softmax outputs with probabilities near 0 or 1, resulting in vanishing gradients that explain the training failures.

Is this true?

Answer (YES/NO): YES